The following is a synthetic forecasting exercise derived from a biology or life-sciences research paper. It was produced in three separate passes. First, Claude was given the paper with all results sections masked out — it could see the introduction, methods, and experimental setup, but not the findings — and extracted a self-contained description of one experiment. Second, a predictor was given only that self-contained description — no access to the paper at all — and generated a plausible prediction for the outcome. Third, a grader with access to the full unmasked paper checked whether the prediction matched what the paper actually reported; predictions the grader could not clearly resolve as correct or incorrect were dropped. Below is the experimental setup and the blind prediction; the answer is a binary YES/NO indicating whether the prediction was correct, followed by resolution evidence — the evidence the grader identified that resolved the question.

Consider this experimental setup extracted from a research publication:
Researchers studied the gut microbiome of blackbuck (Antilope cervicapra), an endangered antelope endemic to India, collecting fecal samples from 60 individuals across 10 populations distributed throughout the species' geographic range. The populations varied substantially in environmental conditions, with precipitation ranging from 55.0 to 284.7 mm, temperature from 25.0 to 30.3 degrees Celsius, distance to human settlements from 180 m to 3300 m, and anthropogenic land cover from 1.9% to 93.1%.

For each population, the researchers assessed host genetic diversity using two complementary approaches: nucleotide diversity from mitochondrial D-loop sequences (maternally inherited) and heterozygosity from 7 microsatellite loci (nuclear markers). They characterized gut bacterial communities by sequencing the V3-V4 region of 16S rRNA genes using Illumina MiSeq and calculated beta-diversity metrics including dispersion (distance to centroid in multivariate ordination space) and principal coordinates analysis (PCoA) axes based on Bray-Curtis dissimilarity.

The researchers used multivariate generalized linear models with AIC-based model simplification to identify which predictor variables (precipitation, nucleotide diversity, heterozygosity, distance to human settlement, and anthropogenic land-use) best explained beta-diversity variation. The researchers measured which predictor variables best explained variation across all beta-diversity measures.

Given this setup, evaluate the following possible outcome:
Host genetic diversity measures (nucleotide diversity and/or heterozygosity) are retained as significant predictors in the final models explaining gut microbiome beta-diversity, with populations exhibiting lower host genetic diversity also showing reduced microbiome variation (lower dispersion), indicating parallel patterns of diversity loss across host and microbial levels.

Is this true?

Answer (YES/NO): YES